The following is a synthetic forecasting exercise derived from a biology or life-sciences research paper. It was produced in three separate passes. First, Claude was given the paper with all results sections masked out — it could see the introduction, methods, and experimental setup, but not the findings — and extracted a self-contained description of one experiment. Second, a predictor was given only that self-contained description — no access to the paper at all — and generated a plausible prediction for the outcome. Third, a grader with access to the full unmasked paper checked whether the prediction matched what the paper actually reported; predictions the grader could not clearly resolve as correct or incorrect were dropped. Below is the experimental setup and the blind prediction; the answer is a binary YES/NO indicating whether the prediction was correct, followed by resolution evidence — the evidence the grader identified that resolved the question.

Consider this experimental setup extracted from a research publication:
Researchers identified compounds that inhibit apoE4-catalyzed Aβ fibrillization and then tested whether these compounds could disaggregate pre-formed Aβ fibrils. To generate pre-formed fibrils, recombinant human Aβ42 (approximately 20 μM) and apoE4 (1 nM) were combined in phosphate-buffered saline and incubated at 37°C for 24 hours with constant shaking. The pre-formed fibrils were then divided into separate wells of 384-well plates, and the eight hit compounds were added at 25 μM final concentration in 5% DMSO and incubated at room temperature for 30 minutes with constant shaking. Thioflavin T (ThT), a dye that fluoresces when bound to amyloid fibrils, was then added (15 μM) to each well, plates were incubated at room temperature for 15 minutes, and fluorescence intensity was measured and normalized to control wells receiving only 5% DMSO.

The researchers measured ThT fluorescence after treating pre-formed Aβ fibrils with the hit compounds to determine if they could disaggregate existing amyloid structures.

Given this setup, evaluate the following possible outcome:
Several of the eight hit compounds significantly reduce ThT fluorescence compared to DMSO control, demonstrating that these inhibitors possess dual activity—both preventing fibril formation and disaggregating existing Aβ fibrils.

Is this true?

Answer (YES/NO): YES